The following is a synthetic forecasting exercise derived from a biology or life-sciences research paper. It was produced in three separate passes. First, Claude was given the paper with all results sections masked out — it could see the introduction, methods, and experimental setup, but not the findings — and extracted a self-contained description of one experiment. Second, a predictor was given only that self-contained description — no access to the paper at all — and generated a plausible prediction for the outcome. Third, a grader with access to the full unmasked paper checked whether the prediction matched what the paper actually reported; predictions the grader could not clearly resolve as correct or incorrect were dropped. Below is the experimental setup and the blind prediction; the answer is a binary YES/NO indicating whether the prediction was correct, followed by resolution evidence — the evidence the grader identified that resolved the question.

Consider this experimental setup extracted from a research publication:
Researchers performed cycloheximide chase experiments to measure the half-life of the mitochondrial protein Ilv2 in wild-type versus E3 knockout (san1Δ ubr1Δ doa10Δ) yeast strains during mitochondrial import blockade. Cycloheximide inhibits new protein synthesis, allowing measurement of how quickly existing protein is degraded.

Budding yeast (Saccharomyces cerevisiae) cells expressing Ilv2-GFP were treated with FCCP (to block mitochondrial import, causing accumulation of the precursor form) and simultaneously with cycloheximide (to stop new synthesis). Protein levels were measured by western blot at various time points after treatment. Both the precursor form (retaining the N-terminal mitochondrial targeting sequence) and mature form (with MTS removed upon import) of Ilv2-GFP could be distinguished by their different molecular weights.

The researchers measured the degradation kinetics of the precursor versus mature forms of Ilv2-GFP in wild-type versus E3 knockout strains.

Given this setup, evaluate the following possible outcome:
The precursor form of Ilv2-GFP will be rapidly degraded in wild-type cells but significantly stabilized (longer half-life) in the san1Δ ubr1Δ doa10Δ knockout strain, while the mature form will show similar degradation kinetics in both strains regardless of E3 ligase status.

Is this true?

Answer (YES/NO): YES